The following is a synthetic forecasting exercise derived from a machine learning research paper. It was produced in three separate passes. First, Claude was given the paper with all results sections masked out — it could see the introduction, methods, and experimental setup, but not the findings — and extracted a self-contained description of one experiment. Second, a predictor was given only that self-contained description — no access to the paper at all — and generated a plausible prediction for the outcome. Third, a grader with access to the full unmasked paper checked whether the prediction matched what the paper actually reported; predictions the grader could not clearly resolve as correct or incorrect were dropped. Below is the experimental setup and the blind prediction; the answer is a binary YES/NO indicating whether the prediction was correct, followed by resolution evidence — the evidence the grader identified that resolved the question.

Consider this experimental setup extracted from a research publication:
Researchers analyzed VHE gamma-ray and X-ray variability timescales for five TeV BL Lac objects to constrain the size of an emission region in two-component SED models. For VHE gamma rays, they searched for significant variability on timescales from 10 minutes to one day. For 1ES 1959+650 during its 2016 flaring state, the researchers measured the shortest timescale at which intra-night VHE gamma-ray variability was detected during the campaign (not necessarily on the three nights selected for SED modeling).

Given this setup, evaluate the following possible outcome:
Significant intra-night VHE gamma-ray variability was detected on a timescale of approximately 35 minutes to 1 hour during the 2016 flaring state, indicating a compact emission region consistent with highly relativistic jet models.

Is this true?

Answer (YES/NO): YES